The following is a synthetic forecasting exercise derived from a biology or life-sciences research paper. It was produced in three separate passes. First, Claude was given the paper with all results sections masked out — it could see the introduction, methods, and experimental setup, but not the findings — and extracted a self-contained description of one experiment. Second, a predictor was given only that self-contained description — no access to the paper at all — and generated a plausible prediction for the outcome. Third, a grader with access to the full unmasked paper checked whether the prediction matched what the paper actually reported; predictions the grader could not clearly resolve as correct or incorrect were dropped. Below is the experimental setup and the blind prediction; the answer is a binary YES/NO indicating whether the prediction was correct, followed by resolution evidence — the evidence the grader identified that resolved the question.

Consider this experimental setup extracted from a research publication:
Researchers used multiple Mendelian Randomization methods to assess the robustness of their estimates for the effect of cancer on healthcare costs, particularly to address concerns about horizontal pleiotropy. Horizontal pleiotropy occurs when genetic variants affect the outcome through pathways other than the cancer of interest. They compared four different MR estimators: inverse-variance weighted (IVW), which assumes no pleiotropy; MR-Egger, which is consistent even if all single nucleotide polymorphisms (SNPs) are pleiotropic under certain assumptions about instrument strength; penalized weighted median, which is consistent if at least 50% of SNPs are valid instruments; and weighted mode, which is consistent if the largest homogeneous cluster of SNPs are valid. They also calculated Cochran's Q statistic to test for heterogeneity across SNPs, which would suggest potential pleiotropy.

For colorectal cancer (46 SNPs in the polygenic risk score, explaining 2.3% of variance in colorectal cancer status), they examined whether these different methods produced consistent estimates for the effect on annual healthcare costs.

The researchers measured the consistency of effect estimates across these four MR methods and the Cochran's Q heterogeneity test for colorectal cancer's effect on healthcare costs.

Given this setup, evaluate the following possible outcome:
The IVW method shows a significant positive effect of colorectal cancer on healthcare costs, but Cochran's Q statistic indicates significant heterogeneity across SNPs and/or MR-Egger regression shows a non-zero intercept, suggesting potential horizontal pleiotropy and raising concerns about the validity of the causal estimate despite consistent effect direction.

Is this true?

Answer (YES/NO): NO